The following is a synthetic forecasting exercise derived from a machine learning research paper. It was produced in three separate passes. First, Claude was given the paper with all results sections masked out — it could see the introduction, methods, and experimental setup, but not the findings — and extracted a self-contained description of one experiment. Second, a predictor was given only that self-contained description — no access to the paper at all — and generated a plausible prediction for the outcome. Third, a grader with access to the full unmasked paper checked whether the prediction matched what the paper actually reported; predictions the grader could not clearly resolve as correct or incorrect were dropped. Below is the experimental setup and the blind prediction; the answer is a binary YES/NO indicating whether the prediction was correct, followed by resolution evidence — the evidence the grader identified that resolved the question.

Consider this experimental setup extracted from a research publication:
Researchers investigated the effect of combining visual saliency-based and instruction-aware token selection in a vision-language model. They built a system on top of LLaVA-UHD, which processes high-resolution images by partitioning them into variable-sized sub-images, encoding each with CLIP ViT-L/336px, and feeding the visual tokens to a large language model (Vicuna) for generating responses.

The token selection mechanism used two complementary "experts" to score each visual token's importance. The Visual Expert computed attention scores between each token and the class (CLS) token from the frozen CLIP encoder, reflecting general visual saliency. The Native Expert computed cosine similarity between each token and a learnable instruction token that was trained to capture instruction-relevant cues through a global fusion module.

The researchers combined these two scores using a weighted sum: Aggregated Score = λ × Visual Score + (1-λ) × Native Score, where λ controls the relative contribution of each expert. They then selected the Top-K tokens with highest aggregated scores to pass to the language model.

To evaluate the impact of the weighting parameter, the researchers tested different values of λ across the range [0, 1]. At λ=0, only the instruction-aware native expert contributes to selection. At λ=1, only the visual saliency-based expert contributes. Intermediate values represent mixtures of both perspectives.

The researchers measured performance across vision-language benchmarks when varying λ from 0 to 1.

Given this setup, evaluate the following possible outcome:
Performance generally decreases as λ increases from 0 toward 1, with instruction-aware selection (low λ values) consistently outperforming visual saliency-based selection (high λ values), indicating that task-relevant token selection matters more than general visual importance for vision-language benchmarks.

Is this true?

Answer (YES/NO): NO